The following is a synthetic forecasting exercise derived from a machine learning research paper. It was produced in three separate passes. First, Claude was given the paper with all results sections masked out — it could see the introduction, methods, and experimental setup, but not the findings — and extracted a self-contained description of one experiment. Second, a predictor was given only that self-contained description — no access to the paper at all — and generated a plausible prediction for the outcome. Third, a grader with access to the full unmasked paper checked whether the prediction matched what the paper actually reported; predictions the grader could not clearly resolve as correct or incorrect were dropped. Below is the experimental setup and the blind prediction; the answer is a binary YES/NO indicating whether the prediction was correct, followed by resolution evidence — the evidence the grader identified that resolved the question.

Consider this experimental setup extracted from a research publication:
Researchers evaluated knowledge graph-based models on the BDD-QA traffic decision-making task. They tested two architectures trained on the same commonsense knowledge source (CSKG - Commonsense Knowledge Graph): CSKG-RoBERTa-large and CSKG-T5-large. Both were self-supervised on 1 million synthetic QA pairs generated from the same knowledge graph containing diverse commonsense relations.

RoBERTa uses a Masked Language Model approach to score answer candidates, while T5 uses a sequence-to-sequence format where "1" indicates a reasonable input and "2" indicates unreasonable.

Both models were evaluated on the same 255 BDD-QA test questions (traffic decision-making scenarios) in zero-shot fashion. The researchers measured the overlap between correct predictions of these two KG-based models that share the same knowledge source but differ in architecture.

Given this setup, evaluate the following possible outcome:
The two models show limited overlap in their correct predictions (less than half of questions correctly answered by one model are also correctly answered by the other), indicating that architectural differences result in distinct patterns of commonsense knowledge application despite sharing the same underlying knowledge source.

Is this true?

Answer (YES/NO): NO